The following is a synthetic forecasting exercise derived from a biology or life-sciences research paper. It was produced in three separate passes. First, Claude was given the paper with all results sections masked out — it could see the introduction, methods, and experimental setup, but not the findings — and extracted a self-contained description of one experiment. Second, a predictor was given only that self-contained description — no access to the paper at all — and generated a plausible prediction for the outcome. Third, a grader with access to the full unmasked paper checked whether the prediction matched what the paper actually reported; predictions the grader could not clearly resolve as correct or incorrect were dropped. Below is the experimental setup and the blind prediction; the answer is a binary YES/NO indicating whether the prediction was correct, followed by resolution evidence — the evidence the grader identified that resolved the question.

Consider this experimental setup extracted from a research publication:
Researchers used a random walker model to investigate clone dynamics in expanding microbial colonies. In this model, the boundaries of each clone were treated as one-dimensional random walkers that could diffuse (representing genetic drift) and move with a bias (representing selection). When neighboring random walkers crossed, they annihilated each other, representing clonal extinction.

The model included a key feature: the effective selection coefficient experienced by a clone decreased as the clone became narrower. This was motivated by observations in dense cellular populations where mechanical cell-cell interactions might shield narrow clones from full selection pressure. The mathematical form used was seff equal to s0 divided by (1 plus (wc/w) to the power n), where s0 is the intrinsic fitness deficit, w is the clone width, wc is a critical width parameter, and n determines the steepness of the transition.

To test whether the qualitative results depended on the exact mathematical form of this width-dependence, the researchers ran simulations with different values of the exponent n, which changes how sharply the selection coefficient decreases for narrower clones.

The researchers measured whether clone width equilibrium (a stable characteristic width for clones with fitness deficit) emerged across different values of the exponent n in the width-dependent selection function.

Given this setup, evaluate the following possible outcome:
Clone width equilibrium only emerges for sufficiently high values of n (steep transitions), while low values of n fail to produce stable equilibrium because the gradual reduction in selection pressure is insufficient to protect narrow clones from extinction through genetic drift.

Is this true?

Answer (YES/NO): NO